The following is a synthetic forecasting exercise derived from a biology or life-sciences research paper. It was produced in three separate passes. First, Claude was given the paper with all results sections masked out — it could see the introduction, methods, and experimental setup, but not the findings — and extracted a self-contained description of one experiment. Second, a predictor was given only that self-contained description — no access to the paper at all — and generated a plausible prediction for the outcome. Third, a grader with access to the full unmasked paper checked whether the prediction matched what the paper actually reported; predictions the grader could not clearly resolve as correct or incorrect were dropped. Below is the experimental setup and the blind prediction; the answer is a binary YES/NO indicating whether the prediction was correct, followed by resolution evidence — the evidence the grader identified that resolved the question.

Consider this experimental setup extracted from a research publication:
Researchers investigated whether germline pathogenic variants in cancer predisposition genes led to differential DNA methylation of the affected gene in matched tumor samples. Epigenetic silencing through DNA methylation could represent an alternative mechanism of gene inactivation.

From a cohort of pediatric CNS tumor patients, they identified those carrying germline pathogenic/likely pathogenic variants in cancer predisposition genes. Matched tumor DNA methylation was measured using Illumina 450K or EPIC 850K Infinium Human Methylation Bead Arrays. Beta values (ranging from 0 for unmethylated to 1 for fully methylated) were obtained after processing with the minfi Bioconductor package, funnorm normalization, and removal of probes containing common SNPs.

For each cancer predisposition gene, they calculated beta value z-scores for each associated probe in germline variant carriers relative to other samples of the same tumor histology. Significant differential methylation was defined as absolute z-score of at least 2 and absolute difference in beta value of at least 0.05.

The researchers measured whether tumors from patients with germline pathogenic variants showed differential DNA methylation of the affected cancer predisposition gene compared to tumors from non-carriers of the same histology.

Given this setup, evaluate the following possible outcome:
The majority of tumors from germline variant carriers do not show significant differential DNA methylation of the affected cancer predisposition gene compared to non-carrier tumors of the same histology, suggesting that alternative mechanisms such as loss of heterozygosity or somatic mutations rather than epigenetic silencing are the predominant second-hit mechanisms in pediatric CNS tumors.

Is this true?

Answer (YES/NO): NO